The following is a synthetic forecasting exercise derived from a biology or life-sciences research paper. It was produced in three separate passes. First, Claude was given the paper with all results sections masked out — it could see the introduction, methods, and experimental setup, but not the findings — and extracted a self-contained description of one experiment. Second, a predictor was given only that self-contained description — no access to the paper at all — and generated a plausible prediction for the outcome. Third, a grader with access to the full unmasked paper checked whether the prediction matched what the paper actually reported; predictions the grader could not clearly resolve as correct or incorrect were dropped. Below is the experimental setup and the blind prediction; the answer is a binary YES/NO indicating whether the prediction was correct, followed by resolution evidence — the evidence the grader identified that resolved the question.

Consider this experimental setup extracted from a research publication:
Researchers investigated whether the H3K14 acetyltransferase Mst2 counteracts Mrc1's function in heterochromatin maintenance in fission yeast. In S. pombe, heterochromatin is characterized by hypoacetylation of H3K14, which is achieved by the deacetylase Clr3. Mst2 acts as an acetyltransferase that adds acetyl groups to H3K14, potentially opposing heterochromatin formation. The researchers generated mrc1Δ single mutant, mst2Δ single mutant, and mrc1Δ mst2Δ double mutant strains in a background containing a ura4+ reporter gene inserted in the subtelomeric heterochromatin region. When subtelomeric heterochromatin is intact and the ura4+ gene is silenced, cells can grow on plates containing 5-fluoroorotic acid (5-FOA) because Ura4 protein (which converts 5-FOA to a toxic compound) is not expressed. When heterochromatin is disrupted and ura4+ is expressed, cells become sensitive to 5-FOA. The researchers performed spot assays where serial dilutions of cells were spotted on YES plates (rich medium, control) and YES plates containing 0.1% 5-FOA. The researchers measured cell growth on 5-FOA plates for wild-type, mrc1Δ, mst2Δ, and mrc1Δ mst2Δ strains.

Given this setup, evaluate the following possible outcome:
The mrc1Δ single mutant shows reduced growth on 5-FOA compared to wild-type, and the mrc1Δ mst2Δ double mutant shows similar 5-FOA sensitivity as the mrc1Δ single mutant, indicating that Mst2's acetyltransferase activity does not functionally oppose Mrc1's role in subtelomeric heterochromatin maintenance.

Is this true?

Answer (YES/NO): NO